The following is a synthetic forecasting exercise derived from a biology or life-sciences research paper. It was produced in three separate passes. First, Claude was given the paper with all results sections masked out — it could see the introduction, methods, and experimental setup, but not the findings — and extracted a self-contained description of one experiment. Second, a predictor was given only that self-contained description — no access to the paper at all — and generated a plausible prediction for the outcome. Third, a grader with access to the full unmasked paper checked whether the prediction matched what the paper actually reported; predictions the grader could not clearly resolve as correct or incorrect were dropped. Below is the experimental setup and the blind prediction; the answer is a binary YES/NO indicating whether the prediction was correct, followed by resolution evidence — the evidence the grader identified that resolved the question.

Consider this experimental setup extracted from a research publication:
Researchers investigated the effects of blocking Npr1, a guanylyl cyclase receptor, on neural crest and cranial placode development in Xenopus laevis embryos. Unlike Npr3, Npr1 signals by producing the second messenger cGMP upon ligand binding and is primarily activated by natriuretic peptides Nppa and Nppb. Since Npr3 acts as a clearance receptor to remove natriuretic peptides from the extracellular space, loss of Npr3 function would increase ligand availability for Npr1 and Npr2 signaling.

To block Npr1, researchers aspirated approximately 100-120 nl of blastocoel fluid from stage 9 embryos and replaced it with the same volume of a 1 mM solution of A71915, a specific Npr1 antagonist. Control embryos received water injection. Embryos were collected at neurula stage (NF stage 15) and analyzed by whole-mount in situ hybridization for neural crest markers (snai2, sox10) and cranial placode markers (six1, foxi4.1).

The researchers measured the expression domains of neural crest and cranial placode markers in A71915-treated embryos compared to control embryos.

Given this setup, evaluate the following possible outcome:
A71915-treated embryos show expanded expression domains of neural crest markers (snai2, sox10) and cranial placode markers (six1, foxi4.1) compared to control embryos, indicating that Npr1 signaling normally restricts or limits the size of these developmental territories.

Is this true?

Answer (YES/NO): NO